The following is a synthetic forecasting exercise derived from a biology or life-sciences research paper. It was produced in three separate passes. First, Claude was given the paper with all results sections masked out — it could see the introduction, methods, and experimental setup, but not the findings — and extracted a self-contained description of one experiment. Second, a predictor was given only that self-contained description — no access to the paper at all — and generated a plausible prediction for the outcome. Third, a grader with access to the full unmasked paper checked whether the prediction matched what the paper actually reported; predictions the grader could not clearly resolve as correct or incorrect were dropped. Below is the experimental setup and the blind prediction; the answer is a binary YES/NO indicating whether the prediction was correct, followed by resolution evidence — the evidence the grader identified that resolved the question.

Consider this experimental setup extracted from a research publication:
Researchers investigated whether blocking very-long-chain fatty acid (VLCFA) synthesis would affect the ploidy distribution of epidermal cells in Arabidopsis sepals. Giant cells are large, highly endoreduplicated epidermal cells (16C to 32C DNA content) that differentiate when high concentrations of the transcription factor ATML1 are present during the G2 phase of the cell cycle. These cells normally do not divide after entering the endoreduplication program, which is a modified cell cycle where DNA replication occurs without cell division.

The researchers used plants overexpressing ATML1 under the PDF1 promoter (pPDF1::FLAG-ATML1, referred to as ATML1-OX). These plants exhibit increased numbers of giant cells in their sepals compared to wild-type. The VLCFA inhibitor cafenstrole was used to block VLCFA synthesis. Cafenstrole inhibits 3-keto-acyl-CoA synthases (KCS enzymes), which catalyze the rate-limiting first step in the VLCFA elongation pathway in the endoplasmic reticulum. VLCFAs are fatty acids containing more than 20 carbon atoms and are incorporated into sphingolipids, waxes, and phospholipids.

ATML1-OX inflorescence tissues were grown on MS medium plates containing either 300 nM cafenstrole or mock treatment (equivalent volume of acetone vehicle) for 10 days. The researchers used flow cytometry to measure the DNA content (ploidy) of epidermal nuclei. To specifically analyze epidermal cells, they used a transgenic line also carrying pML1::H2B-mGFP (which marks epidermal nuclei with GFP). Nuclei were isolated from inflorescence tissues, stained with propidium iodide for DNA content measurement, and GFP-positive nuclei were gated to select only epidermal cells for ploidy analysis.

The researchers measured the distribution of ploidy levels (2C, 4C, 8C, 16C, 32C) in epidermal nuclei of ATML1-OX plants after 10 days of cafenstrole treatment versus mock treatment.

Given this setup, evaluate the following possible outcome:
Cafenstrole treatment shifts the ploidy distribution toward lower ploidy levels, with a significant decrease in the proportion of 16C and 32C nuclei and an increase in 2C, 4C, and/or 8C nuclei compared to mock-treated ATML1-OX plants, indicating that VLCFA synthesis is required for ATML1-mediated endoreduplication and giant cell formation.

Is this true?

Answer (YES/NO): YES